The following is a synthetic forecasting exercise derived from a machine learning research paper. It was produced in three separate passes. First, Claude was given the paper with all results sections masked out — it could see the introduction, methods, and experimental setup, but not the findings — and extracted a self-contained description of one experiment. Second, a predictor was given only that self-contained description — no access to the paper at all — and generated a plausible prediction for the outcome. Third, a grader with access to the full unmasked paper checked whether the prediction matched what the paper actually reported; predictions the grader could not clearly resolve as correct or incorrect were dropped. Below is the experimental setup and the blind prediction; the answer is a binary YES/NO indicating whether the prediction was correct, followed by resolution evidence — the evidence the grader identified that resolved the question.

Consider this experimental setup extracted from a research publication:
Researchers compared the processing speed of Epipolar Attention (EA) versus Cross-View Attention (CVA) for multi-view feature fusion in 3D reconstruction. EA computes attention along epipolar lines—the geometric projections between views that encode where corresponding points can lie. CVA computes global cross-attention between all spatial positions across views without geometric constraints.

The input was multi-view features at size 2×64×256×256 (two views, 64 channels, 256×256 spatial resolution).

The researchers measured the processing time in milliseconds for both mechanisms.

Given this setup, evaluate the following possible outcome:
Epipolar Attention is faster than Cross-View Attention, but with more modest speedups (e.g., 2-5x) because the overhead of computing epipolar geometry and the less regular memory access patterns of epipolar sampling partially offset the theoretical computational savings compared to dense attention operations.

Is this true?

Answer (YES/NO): NO